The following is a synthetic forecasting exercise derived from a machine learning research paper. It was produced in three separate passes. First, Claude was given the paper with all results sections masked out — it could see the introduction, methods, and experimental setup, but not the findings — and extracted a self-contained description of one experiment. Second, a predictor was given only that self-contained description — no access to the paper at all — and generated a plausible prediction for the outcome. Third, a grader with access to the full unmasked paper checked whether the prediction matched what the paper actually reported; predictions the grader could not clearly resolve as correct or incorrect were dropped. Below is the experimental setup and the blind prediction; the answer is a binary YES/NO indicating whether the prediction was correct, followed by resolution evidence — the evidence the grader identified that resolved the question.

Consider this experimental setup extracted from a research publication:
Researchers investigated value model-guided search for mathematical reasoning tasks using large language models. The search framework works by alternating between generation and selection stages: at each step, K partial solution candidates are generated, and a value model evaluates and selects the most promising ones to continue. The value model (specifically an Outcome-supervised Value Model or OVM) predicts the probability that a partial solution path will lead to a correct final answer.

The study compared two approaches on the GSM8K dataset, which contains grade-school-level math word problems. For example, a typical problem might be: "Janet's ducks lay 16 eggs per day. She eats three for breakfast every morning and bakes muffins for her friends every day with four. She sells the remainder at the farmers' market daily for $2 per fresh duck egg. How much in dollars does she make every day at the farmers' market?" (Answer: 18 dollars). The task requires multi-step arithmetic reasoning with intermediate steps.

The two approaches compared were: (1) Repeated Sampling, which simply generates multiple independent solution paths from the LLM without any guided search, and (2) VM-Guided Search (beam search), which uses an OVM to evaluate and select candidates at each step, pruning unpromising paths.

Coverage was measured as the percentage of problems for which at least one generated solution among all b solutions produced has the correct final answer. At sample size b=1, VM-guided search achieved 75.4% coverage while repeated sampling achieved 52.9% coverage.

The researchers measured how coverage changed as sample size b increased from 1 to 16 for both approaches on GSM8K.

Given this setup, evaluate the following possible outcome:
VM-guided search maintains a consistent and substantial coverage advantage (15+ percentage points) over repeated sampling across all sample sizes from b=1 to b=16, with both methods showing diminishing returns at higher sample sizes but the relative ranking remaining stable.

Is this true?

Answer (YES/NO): NO